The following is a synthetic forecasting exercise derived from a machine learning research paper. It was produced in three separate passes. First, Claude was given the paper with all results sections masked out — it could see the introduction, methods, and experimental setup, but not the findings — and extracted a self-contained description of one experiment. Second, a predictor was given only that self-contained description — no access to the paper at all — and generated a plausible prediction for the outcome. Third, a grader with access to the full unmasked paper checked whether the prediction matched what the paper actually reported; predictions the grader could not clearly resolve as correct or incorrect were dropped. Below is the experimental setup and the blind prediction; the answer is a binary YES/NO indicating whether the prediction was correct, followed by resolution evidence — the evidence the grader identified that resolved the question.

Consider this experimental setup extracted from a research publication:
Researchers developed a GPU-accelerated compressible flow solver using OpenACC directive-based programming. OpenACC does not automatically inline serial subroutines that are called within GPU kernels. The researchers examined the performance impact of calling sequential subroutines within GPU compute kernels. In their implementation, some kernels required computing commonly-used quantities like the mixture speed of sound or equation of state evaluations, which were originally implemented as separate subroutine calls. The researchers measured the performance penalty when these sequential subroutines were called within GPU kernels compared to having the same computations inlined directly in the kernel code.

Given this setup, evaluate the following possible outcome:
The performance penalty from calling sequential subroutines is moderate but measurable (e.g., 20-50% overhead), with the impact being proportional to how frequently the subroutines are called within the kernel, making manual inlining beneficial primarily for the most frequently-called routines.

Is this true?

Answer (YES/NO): NO